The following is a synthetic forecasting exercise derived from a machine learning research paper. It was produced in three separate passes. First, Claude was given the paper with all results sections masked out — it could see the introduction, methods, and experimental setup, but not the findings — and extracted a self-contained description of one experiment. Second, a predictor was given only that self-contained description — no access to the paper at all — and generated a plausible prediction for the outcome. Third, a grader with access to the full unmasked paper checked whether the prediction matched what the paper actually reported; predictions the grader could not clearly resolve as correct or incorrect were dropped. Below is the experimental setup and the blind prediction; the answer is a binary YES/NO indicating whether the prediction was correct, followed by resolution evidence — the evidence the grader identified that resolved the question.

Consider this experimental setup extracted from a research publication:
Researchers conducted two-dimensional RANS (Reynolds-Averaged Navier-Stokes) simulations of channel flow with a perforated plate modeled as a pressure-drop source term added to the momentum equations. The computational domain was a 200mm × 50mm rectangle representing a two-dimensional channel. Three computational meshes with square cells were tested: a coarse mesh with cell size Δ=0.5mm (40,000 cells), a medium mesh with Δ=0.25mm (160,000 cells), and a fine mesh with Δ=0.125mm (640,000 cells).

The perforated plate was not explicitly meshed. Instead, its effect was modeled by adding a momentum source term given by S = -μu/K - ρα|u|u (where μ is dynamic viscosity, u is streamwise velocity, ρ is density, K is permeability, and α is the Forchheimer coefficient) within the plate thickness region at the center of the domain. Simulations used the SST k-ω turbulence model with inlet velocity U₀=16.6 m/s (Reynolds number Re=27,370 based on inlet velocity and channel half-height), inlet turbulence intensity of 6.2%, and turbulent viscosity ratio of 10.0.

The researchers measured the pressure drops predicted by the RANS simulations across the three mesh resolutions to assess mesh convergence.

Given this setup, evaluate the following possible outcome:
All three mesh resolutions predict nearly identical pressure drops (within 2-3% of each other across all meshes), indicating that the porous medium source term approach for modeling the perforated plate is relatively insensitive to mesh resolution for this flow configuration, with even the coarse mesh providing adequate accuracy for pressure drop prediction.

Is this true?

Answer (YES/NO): NO